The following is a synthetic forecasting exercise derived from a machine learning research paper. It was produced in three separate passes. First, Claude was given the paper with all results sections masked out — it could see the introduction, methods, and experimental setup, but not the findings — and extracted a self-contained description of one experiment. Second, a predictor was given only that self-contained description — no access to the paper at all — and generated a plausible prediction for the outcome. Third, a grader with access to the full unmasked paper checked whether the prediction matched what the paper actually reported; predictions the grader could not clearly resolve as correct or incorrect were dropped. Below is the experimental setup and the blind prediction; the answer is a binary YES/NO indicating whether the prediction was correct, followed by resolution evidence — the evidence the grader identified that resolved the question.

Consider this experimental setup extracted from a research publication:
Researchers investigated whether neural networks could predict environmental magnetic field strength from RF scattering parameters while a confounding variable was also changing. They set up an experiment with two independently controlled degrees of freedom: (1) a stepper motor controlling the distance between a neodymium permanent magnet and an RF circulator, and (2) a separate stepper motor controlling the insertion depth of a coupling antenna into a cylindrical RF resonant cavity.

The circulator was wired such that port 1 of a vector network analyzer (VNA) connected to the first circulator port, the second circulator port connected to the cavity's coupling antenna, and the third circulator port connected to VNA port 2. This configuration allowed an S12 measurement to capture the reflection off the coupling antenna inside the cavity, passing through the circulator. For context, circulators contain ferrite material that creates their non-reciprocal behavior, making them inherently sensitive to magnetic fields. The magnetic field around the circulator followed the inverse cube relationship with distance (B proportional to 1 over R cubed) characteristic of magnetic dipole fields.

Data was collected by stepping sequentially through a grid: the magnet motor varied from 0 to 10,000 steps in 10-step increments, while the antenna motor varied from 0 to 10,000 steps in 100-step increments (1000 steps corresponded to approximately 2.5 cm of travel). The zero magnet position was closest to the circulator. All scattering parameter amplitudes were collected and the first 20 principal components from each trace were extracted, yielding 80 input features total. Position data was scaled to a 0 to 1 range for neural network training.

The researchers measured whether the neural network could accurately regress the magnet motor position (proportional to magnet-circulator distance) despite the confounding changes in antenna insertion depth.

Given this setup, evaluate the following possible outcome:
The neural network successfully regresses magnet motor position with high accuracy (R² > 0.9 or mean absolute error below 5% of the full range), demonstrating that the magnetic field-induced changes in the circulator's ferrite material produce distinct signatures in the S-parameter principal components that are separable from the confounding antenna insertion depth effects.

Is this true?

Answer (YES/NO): YES